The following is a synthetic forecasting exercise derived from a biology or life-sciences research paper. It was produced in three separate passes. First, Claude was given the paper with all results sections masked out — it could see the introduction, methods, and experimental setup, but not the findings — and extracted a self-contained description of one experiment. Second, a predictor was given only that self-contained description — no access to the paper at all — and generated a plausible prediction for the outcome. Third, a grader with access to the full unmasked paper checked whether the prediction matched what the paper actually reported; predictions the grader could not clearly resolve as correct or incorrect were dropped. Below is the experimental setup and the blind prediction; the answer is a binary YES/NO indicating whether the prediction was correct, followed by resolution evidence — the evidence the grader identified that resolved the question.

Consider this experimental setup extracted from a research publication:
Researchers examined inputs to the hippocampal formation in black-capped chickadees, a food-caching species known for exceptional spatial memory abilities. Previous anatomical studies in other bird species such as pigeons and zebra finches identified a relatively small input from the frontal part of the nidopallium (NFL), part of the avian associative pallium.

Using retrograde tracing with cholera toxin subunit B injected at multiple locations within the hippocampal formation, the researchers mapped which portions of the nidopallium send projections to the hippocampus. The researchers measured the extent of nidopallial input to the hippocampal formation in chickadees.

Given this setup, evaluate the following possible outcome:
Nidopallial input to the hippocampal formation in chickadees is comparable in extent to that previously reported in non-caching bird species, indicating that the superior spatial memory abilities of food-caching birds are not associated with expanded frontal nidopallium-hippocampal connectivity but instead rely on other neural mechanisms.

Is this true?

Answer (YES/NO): NO